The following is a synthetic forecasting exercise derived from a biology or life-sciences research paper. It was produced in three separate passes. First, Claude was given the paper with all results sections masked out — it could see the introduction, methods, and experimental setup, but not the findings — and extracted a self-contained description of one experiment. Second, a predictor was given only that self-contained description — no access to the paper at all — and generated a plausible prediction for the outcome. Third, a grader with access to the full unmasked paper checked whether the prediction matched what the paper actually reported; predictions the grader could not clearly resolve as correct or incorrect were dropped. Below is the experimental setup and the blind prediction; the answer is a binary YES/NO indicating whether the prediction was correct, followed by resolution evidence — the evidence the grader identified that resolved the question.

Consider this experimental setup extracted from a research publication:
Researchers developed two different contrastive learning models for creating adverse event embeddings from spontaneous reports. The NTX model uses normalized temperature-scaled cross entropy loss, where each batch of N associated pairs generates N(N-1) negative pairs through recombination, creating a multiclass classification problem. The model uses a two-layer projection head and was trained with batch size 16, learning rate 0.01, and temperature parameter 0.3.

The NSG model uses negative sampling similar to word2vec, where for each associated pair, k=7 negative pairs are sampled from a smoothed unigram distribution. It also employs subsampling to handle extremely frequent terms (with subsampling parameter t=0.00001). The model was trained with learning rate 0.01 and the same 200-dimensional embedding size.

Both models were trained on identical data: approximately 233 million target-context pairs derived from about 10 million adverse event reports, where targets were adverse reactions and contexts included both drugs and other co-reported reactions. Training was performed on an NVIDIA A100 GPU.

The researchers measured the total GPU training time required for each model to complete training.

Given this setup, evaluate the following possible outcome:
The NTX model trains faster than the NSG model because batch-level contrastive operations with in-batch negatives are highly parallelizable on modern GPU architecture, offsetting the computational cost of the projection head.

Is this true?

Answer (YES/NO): YES